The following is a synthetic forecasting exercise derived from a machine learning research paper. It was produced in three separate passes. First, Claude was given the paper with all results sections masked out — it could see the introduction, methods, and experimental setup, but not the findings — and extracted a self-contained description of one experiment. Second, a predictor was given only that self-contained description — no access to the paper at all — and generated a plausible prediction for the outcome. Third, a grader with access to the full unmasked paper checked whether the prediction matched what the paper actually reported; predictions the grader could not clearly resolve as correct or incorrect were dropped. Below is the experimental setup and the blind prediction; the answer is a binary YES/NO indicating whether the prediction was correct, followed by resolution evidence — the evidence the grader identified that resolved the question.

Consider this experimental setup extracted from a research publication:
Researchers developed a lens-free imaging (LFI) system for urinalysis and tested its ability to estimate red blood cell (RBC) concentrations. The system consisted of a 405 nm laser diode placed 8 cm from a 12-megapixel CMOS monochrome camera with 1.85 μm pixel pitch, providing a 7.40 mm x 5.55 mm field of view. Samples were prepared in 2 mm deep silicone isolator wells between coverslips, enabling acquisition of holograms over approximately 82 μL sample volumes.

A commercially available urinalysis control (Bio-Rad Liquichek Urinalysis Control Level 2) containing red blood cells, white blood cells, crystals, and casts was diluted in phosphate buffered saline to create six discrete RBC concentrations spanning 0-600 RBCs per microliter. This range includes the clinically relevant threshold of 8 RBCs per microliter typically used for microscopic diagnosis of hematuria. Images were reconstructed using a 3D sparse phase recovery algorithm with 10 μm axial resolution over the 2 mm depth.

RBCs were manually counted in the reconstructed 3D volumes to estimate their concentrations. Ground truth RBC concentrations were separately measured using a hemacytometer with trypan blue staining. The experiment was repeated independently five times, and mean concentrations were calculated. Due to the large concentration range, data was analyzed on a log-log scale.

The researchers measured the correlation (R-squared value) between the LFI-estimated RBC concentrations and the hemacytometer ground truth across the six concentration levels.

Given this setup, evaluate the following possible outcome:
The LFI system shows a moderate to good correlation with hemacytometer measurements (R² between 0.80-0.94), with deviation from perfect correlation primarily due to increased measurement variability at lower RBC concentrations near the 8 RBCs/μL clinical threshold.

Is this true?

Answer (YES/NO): NO